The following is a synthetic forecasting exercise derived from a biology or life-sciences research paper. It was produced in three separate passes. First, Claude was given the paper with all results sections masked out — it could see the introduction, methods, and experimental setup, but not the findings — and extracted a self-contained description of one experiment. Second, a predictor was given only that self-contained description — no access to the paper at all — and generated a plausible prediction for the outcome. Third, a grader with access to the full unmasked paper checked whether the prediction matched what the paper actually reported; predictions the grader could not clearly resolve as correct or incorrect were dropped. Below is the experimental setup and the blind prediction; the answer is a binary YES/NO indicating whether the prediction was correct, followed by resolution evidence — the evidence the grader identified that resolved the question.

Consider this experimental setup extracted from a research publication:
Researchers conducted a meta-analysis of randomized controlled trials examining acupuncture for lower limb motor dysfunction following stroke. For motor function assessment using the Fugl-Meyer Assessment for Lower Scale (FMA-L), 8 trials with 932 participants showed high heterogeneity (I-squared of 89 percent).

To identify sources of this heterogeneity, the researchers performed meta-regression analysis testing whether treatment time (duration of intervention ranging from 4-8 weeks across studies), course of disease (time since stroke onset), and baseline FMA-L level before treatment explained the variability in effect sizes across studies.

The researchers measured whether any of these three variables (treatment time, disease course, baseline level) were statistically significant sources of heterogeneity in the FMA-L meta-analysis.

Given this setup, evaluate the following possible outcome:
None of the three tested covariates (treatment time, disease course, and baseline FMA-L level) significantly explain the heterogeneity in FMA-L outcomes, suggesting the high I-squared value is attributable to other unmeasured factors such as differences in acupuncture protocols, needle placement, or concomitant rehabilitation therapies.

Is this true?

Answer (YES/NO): YES